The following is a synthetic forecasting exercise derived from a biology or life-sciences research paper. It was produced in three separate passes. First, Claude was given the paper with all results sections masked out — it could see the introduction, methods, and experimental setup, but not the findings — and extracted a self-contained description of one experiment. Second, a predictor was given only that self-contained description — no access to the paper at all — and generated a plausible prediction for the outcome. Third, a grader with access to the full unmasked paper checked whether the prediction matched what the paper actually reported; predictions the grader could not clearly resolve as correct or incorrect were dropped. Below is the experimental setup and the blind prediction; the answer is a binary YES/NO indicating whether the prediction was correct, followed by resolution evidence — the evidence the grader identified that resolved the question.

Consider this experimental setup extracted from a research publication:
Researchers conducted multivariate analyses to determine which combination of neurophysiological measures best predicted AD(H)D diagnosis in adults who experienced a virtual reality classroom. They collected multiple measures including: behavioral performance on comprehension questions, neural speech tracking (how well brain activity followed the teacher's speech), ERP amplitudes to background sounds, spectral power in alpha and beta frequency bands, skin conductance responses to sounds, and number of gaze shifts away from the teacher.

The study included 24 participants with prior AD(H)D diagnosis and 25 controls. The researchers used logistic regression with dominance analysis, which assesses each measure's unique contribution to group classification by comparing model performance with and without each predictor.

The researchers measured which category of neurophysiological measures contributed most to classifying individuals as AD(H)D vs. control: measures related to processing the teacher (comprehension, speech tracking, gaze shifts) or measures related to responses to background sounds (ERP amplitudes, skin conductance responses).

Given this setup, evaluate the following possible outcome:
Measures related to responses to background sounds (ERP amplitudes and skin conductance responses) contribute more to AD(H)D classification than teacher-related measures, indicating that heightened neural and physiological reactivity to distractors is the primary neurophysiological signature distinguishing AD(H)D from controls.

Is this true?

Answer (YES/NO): NO